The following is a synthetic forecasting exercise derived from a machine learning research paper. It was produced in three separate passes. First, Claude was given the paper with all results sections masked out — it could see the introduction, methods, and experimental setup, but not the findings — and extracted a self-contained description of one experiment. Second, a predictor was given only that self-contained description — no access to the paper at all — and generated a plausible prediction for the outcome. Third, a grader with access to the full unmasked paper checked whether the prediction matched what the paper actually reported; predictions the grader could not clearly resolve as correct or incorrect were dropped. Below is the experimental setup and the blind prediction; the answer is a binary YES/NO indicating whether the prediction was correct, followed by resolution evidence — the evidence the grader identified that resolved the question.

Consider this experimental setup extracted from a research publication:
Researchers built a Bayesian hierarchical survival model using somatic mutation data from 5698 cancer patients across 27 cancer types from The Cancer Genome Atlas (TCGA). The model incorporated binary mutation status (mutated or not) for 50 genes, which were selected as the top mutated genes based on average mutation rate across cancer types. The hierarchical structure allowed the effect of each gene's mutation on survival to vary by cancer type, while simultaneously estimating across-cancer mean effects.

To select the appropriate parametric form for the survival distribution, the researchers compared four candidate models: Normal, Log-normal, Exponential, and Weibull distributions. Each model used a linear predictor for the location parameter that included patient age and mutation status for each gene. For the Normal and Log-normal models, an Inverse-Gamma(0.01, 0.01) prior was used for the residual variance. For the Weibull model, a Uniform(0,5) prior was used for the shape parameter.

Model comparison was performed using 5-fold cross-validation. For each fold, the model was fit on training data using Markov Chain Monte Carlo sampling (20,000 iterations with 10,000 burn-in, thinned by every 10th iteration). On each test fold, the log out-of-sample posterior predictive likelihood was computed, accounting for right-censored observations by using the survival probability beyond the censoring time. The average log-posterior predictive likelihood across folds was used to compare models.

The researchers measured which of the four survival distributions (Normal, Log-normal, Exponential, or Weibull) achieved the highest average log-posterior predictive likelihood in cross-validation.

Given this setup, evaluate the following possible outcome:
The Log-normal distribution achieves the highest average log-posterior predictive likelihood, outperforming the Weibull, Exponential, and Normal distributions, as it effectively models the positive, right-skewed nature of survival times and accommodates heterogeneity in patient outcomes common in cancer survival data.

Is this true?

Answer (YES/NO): YES